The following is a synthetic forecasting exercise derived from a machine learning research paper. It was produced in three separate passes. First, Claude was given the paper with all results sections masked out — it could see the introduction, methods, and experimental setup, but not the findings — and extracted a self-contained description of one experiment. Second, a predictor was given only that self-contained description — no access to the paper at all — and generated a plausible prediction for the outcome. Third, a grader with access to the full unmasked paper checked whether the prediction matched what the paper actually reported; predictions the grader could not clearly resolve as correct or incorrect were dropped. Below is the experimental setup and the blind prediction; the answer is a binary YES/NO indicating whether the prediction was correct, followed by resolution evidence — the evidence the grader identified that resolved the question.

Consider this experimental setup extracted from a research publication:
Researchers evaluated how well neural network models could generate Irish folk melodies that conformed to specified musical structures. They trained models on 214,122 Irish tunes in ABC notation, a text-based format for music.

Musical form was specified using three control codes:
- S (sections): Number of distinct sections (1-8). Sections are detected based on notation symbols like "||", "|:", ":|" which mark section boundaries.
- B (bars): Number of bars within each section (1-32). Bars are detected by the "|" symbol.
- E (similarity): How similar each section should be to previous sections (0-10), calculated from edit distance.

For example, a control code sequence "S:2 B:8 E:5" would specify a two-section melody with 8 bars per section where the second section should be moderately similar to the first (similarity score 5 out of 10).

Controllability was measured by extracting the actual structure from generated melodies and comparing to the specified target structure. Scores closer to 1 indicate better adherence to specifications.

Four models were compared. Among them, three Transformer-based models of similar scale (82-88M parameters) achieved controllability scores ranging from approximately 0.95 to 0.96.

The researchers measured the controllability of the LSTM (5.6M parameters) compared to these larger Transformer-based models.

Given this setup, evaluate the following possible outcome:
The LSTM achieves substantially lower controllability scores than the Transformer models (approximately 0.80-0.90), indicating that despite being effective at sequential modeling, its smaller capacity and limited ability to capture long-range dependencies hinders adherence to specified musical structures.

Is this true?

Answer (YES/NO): YES